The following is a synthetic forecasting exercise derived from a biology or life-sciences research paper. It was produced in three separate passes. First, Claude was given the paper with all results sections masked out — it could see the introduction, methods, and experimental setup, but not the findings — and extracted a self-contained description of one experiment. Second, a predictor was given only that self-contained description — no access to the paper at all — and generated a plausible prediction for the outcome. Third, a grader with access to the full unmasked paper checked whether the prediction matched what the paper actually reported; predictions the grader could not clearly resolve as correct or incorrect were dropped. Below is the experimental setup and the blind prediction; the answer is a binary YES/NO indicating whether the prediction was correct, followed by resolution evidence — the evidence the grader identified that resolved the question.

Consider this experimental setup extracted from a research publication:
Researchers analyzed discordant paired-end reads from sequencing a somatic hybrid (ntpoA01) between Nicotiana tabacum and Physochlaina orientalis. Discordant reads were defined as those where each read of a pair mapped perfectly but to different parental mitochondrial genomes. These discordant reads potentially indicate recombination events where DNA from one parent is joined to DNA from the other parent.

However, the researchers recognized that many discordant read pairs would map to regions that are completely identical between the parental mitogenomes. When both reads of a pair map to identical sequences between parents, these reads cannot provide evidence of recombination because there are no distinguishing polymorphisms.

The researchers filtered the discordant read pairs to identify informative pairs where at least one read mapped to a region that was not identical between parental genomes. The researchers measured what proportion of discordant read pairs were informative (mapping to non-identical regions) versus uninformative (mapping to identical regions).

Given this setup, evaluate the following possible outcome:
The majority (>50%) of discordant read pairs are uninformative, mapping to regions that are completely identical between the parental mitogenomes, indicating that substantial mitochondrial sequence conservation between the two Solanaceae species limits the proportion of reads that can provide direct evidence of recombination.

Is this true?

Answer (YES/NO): YES